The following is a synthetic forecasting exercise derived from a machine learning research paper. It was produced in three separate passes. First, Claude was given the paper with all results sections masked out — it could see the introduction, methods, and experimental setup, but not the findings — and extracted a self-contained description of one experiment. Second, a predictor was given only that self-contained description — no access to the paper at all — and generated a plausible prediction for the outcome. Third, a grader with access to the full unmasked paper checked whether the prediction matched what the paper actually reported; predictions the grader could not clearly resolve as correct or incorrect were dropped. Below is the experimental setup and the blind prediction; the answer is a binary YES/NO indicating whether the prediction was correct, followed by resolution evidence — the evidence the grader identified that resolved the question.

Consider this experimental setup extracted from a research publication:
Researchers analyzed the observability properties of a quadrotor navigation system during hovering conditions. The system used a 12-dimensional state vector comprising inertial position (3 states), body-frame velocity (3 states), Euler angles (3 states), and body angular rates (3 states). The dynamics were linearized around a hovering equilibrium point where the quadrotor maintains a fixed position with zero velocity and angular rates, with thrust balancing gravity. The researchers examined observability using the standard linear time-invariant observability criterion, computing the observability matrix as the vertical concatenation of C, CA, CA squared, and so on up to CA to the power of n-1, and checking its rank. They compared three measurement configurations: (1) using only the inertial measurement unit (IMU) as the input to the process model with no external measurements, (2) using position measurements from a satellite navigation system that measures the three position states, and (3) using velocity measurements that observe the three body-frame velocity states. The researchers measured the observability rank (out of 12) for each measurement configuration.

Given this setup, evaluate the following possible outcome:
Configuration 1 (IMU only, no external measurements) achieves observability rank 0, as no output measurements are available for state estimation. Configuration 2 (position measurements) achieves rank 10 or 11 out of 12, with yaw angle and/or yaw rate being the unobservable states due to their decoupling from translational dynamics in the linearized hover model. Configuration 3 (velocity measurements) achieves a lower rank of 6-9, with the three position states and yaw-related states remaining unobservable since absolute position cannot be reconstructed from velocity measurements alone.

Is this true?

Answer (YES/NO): YES